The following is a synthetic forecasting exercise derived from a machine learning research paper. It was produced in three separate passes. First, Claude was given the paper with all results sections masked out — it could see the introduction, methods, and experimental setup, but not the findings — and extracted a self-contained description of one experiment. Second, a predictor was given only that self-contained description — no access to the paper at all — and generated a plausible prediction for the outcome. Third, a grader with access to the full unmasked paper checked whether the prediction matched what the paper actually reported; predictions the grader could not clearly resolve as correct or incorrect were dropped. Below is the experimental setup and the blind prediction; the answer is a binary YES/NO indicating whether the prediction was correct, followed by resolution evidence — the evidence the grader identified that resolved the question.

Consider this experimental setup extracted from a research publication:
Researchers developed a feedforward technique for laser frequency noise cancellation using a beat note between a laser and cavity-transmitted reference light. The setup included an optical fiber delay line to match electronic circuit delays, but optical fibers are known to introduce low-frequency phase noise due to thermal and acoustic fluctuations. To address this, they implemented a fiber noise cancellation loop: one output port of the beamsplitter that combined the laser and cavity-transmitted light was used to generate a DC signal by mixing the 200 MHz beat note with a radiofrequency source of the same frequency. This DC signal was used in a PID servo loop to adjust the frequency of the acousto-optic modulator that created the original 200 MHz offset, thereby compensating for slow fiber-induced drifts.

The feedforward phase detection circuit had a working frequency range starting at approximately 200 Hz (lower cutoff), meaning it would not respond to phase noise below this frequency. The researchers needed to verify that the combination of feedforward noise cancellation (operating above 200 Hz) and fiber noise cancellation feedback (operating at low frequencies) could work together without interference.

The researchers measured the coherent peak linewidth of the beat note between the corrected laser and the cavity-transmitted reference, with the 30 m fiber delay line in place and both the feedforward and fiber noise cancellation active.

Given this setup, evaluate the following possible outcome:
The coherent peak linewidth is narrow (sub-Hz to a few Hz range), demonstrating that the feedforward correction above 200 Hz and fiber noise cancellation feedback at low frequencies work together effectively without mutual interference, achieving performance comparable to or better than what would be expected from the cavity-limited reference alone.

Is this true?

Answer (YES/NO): YES